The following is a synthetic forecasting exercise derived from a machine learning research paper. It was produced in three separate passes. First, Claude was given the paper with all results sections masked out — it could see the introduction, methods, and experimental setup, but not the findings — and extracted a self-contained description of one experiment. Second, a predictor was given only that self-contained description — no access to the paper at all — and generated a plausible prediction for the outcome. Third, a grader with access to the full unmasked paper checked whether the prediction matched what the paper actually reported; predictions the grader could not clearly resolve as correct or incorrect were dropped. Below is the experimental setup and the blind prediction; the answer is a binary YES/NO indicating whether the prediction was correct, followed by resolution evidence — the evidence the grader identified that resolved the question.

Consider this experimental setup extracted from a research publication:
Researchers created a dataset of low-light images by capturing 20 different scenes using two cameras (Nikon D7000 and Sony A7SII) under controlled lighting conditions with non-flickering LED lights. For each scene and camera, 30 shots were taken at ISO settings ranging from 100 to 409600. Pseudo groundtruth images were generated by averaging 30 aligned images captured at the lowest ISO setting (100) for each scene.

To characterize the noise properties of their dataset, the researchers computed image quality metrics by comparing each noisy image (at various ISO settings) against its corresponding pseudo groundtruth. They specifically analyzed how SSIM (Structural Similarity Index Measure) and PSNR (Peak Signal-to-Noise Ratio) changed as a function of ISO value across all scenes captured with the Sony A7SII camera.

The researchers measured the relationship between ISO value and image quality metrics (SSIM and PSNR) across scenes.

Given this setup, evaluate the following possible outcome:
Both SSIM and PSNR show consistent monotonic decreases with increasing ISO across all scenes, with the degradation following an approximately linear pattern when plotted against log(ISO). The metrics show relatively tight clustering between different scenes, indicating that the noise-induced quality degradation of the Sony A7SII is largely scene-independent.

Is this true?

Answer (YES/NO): NO